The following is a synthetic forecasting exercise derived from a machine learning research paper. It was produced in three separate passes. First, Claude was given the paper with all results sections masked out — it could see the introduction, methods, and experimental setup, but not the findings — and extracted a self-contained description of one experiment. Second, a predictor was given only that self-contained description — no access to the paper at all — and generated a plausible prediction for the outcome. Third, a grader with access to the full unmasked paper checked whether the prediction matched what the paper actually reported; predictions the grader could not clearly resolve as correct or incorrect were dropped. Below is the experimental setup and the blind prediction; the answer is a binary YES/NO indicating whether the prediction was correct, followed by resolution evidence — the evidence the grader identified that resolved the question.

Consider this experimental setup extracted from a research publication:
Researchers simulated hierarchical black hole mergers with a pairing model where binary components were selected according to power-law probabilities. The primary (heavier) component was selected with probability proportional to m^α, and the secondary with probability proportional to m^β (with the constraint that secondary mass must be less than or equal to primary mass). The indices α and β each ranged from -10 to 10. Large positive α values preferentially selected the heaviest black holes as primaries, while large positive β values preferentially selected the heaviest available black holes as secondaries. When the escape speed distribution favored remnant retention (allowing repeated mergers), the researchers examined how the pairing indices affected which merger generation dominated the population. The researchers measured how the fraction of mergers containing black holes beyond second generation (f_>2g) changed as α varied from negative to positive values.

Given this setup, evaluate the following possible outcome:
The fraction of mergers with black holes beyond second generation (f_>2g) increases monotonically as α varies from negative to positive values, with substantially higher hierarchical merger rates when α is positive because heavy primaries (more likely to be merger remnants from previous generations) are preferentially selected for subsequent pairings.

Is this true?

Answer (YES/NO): YES